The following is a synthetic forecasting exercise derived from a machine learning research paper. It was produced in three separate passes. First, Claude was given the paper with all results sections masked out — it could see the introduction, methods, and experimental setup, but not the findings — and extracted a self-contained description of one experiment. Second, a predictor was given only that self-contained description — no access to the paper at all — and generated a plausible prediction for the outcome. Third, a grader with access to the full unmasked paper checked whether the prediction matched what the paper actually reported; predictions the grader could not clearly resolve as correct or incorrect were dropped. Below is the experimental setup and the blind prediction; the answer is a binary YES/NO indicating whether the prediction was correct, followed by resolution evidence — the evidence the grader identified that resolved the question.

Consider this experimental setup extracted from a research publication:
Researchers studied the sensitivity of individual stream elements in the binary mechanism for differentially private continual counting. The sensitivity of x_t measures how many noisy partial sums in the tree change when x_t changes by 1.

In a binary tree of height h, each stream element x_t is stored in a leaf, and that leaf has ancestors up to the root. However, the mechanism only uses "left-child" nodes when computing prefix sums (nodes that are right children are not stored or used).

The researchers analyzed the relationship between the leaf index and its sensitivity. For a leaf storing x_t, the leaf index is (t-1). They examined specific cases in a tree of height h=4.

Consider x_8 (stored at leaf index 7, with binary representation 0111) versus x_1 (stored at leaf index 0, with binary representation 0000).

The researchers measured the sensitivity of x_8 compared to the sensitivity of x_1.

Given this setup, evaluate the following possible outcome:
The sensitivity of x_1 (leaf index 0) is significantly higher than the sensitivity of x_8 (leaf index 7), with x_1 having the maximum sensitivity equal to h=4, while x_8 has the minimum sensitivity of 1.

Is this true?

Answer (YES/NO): YES